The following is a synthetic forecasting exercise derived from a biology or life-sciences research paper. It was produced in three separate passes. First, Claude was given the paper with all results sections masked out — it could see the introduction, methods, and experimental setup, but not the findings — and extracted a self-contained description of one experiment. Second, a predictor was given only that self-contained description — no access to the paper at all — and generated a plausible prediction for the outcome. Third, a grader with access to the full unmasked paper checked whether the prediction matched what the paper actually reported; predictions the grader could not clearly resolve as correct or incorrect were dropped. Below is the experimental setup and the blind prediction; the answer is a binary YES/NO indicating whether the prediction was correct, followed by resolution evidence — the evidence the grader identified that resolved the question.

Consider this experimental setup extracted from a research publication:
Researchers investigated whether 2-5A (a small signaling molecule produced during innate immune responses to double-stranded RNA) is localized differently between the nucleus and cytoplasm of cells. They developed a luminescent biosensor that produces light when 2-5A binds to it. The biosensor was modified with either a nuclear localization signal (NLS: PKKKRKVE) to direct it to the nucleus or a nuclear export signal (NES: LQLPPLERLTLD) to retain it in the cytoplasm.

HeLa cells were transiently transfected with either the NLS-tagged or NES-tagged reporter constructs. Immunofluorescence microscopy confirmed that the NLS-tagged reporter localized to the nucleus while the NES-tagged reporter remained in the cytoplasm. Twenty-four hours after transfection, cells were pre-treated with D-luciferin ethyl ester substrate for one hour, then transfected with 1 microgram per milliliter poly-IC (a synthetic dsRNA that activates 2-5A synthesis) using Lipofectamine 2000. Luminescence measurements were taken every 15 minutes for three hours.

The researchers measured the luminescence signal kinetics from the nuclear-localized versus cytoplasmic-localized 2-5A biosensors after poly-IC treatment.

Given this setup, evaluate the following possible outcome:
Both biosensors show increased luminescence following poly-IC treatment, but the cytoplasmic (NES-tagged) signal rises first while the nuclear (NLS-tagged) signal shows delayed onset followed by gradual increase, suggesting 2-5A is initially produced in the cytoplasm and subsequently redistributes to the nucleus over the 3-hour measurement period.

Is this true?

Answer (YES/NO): NO